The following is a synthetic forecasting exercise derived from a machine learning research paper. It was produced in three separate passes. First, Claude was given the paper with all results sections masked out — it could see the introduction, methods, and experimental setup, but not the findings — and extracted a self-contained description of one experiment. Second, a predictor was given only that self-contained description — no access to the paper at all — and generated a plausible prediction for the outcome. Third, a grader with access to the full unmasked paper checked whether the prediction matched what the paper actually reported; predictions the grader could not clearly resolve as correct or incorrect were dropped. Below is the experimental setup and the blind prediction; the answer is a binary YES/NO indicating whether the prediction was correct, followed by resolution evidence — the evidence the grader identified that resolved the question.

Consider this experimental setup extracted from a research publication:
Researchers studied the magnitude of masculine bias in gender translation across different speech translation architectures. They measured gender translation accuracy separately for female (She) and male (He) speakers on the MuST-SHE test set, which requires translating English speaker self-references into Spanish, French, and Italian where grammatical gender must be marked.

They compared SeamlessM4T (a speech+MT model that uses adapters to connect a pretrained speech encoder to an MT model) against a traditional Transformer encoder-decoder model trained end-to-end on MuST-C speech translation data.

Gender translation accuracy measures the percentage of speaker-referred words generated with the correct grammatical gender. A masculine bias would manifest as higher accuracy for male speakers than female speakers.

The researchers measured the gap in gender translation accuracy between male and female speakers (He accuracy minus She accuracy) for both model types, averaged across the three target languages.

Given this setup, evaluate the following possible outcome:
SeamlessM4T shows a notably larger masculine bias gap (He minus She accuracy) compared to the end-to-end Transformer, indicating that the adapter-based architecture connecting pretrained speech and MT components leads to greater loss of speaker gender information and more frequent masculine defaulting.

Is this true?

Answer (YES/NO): YES